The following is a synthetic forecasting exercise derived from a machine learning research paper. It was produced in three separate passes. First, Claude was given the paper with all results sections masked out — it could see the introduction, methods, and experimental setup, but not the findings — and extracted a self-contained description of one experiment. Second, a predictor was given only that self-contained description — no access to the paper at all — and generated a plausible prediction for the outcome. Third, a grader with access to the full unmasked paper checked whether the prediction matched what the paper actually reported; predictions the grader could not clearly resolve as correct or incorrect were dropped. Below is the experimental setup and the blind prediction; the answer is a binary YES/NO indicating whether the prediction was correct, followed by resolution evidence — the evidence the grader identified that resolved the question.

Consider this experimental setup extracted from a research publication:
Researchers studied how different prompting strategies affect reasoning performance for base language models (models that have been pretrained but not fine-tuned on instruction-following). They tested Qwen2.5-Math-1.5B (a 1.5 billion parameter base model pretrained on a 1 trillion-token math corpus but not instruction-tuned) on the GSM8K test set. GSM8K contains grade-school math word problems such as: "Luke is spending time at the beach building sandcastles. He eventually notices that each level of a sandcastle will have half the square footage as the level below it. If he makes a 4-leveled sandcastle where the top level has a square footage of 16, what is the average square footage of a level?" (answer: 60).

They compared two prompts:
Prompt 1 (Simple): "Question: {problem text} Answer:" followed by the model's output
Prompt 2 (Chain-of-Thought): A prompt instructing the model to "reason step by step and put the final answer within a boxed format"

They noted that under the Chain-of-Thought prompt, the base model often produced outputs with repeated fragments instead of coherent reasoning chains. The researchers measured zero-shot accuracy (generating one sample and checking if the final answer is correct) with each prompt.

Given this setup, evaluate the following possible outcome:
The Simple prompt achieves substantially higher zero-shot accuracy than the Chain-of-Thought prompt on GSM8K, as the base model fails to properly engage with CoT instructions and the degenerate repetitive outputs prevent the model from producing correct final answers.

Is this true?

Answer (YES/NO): YES